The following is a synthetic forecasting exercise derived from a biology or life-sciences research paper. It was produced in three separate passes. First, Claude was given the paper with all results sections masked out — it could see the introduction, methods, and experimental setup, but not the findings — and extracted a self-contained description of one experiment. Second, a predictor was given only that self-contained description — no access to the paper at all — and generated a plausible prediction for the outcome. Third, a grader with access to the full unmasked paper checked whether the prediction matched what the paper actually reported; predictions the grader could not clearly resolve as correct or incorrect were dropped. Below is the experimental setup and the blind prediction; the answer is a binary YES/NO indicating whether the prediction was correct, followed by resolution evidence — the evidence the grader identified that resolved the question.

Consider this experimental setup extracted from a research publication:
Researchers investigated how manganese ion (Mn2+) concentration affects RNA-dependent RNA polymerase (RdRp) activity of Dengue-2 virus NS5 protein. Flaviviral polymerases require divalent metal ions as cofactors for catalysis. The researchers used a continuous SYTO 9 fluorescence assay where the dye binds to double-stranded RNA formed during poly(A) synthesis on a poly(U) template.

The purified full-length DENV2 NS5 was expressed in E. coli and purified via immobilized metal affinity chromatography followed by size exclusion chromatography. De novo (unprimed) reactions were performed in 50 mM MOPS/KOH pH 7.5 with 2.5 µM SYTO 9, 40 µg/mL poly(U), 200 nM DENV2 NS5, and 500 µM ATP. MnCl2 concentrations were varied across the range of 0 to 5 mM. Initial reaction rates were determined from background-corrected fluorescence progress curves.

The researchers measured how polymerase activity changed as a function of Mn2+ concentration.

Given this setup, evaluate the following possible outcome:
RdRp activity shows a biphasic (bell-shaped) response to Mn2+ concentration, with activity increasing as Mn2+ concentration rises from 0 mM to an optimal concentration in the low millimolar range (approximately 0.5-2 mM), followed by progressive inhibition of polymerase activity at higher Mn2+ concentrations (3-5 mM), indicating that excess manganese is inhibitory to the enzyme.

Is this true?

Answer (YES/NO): YES